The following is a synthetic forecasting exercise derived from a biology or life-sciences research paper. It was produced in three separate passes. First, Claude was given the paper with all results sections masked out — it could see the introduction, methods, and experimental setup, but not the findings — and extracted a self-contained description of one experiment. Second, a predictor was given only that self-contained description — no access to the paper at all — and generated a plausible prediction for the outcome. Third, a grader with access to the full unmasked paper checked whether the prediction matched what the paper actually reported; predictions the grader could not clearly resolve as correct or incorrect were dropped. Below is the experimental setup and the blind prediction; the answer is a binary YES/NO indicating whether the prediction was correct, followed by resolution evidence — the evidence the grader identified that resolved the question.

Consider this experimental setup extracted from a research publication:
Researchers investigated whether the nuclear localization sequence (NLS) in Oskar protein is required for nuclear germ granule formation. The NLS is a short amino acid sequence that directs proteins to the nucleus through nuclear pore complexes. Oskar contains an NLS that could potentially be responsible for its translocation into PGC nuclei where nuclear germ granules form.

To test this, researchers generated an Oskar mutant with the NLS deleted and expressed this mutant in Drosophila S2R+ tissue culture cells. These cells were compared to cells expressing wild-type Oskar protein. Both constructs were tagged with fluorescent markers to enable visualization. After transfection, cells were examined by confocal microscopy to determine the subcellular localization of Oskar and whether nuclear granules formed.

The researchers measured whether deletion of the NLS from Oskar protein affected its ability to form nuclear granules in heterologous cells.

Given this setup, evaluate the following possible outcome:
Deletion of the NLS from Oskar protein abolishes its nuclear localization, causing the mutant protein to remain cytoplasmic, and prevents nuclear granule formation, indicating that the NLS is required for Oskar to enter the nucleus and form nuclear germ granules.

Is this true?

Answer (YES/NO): YES